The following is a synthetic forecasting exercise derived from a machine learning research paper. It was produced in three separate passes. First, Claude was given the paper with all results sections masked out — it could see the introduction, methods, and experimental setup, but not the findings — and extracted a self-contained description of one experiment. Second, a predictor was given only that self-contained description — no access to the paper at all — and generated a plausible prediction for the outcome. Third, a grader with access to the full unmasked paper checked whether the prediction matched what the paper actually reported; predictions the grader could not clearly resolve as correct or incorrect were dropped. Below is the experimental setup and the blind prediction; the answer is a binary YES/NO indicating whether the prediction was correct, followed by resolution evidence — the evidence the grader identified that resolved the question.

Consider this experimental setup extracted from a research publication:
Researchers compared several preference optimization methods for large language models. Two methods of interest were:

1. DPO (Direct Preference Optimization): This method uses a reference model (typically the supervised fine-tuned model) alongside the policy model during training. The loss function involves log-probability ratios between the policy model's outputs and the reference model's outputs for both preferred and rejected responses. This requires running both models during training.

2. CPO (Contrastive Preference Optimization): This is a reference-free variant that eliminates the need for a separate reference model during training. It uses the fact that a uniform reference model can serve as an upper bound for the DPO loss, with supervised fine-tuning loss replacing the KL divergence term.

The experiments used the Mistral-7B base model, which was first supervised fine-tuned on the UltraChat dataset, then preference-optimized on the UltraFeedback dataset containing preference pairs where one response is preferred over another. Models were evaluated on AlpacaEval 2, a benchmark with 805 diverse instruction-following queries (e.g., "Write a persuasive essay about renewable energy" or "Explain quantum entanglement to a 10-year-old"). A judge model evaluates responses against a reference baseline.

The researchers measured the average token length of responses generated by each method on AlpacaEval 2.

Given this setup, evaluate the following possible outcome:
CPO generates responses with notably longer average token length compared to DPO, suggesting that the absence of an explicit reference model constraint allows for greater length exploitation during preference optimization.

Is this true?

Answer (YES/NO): YES